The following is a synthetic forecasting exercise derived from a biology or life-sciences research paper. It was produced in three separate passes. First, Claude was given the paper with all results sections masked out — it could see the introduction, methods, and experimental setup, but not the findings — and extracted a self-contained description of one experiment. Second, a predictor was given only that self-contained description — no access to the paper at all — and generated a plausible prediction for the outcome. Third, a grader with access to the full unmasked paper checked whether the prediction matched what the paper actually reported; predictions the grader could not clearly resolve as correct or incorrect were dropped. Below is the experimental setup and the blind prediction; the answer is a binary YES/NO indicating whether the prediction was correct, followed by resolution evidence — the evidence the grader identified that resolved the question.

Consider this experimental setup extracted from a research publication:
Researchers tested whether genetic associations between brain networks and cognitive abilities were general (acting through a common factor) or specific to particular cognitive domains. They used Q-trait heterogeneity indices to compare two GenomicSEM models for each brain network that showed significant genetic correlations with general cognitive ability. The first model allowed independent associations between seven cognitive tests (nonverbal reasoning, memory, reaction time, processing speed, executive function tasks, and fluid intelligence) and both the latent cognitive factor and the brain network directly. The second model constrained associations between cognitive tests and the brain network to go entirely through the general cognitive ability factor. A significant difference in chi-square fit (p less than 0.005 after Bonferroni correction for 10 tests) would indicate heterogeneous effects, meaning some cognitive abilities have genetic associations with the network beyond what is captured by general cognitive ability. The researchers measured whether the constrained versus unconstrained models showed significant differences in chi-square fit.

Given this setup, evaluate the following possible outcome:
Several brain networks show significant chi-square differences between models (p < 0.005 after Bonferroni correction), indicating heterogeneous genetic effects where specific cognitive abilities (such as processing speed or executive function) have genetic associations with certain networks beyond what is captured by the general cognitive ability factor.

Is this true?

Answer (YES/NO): NO